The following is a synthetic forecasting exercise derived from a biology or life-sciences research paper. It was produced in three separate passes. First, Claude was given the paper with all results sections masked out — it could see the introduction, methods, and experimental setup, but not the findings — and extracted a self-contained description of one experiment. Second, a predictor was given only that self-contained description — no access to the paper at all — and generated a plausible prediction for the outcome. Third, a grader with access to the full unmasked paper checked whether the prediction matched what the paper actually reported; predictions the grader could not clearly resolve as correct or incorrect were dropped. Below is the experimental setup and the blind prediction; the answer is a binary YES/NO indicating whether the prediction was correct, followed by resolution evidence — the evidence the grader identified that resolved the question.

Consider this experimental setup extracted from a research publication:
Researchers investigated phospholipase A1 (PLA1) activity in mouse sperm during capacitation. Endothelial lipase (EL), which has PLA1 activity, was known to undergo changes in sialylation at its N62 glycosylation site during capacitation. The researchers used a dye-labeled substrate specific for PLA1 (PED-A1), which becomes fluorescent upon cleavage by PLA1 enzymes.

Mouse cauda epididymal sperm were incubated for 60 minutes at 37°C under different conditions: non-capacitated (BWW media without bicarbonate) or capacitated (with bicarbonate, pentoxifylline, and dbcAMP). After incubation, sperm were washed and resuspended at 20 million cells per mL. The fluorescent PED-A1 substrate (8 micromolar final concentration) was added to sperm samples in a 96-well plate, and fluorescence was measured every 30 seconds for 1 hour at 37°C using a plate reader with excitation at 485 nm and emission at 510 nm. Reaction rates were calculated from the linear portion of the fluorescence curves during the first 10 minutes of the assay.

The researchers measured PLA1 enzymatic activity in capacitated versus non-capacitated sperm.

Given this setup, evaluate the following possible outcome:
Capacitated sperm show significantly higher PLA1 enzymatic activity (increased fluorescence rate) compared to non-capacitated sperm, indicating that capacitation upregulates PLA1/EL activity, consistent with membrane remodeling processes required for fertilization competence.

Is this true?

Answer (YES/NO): NO